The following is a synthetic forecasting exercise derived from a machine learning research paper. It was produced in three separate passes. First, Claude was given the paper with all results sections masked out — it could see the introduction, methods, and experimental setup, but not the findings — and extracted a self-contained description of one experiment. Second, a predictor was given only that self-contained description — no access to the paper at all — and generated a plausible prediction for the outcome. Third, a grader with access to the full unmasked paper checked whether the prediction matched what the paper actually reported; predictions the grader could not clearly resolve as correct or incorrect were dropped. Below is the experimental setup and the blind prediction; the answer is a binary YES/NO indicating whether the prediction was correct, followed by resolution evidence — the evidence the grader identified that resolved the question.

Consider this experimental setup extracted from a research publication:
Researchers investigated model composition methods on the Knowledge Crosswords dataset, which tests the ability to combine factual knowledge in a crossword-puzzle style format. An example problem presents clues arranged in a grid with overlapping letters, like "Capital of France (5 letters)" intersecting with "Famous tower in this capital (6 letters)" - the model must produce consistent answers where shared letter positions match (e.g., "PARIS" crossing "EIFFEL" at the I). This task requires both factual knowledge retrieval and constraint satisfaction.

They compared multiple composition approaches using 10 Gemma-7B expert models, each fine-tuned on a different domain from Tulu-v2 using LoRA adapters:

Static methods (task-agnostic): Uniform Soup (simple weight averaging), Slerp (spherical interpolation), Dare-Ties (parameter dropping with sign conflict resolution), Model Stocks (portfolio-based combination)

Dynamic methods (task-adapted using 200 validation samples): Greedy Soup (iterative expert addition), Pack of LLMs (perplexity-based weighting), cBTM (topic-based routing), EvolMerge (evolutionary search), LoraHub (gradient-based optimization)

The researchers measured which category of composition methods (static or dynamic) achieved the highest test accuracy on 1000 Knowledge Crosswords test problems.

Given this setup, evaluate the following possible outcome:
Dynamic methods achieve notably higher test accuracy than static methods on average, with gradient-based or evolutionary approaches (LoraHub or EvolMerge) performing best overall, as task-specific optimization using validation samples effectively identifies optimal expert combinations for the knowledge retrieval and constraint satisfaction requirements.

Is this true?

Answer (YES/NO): NO